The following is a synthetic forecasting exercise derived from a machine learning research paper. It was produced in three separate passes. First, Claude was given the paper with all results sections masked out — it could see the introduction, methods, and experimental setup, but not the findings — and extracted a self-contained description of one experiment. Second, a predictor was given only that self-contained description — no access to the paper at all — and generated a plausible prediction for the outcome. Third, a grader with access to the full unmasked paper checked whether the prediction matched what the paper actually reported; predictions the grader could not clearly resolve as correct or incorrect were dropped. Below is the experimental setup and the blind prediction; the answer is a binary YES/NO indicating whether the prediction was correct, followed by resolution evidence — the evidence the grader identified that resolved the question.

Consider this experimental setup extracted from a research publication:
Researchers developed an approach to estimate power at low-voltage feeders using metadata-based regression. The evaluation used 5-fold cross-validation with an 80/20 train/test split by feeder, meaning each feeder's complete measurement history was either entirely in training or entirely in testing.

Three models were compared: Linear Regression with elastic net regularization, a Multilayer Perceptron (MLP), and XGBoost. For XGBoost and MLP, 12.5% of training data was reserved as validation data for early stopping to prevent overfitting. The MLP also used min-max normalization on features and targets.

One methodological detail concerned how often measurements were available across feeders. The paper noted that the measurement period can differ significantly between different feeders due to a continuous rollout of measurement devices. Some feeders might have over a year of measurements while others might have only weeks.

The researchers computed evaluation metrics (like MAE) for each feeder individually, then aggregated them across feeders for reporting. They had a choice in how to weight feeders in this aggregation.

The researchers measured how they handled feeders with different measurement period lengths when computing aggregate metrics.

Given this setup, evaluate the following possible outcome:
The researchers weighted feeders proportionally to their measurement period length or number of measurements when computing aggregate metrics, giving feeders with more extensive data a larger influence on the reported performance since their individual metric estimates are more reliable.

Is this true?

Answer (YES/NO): NO